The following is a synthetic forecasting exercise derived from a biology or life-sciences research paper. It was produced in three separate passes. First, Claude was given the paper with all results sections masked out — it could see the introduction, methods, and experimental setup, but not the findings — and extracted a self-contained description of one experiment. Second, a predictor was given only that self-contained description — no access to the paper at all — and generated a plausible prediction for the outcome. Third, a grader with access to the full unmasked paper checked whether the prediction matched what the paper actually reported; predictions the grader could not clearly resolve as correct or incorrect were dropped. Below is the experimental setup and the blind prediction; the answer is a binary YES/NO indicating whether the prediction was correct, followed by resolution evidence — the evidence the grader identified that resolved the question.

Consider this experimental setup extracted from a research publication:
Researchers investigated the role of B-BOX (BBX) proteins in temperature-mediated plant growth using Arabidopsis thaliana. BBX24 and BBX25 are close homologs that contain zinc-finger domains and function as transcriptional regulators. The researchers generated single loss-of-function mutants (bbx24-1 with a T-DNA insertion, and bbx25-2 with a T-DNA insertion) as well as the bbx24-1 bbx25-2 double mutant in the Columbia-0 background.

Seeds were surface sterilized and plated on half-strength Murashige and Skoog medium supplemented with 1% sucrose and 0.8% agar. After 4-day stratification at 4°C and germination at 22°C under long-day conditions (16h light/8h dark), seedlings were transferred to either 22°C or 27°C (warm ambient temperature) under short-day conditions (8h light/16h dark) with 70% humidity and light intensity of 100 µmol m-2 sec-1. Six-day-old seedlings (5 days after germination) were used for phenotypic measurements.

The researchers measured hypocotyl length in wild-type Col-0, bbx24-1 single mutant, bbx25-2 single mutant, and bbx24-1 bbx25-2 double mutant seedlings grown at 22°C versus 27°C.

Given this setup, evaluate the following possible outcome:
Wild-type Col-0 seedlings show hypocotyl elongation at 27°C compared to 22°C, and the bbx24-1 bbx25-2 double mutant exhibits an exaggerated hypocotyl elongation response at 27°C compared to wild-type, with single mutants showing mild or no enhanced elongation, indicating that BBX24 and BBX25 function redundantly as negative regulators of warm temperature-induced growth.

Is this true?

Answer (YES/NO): NO